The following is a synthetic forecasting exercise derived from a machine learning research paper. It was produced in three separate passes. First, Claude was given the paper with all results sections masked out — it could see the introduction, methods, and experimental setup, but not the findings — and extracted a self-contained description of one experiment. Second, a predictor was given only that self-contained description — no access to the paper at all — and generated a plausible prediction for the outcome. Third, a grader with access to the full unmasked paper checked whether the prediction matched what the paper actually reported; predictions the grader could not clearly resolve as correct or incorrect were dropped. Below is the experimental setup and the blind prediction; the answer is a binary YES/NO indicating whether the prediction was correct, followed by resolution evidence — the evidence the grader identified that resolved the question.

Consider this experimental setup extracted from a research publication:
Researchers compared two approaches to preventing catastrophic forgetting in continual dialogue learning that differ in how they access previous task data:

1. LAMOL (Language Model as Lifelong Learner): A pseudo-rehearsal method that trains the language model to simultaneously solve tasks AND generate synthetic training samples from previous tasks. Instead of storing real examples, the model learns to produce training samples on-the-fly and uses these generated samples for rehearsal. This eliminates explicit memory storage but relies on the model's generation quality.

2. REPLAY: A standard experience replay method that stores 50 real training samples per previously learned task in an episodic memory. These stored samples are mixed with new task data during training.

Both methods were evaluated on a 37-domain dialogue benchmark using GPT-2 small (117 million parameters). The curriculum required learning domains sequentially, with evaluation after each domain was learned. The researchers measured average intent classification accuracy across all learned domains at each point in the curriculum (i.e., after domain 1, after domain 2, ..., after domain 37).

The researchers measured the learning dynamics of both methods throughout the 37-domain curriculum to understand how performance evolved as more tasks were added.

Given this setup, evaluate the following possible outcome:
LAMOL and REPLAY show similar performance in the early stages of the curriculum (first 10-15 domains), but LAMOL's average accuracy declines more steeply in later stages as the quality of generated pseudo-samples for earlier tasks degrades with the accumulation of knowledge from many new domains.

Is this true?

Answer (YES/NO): YES